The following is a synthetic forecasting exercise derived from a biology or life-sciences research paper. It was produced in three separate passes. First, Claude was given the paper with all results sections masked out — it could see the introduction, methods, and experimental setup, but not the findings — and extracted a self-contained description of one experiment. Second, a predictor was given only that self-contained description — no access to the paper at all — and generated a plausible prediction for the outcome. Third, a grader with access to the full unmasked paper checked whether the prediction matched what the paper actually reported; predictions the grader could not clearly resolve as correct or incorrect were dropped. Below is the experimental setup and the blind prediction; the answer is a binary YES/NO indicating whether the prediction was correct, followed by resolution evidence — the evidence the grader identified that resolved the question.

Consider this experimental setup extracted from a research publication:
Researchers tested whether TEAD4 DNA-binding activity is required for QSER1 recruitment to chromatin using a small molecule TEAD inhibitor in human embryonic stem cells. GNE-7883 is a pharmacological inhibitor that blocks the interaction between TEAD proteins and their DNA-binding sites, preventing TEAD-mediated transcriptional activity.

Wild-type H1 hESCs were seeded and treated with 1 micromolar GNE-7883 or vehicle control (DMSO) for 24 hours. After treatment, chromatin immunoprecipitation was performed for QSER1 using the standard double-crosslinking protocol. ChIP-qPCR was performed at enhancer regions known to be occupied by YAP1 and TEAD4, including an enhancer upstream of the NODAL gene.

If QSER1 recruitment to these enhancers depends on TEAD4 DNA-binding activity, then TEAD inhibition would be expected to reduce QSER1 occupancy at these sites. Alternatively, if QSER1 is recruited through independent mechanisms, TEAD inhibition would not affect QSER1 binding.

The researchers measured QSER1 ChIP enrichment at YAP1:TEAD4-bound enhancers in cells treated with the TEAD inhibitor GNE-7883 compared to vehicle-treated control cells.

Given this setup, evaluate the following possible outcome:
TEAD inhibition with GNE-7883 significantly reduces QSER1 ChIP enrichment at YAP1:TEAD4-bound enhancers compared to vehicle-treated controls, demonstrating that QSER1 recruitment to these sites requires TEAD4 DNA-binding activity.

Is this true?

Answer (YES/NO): YES